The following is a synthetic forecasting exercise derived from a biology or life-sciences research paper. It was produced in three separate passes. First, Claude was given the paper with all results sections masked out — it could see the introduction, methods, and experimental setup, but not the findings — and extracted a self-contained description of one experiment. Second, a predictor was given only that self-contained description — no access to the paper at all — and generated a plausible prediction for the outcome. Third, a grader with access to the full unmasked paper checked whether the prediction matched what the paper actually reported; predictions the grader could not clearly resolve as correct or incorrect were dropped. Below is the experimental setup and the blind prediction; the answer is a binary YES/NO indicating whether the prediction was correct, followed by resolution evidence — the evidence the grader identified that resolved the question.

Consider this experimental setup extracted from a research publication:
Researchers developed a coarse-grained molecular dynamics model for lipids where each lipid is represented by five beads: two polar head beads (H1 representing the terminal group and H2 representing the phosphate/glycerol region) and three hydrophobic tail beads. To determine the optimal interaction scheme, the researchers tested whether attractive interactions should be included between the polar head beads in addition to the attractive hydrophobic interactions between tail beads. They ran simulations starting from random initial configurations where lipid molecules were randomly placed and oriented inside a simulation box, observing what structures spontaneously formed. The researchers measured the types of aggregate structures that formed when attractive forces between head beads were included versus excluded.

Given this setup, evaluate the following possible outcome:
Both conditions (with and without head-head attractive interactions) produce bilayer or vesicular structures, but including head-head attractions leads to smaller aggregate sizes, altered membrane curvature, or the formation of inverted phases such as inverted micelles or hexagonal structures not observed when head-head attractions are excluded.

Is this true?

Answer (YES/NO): NO